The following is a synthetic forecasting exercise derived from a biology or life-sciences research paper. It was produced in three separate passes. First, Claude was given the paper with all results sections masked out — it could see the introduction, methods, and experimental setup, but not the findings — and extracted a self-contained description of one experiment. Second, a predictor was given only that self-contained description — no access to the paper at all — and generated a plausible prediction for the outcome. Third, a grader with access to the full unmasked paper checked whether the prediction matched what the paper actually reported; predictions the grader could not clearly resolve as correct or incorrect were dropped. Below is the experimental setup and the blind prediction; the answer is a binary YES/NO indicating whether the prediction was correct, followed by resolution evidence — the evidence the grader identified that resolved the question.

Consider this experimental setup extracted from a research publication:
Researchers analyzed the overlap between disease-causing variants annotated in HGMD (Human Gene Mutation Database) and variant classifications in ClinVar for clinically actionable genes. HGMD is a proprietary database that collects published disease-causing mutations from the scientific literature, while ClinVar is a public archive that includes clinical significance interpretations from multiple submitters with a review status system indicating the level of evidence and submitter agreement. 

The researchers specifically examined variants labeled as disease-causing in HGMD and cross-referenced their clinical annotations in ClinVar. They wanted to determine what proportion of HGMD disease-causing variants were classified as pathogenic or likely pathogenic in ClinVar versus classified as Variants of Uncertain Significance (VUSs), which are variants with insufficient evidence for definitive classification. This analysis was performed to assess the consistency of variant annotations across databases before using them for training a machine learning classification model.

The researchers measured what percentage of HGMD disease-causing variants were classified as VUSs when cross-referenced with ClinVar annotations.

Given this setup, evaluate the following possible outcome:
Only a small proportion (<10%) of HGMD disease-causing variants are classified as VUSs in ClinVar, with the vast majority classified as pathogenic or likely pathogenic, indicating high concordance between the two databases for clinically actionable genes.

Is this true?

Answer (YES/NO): NO